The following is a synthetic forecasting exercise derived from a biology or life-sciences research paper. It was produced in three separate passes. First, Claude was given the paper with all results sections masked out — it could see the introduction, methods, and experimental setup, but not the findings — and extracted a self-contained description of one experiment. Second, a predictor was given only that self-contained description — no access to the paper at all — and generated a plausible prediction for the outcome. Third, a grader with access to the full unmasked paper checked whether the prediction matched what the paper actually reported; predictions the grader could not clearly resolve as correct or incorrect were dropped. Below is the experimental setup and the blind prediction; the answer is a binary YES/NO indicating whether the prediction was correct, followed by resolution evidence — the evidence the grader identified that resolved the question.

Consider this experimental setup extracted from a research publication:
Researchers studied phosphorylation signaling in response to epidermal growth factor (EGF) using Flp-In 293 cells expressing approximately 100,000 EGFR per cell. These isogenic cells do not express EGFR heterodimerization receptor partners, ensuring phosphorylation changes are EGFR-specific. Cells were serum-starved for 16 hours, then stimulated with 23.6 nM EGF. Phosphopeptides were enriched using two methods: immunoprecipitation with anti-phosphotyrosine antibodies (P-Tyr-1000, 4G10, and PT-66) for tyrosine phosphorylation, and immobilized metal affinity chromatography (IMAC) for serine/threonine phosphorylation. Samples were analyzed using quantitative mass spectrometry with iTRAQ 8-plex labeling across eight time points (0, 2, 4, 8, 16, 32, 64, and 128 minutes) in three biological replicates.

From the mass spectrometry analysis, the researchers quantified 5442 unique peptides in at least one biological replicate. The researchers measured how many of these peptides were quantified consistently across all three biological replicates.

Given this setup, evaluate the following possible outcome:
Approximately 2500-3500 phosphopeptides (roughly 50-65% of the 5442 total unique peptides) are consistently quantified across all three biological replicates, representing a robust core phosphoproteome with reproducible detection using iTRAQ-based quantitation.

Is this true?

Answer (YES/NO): NO